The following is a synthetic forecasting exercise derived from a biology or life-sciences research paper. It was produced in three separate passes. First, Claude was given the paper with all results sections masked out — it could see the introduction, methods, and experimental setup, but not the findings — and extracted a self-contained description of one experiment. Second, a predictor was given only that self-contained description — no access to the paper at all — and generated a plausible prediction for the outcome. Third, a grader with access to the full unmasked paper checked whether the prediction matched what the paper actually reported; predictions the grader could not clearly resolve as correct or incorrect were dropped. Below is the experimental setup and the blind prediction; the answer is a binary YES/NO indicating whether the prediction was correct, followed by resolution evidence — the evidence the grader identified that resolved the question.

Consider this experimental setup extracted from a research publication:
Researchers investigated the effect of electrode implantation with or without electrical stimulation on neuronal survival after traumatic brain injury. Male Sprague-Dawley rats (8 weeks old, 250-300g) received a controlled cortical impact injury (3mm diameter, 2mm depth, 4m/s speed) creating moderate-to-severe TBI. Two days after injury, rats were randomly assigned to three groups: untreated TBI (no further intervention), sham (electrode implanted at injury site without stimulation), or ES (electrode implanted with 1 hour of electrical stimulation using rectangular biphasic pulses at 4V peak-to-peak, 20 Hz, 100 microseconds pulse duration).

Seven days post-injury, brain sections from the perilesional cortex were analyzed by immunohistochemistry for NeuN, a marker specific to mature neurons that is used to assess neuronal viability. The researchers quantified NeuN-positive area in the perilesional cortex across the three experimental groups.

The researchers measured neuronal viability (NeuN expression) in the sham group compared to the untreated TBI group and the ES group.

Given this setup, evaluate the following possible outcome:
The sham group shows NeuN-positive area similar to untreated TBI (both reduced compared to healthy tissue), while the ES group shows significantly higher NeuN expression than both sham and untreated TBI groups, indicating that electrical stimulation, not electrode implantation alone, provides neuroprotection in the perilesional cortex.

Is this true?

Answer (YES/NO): NO